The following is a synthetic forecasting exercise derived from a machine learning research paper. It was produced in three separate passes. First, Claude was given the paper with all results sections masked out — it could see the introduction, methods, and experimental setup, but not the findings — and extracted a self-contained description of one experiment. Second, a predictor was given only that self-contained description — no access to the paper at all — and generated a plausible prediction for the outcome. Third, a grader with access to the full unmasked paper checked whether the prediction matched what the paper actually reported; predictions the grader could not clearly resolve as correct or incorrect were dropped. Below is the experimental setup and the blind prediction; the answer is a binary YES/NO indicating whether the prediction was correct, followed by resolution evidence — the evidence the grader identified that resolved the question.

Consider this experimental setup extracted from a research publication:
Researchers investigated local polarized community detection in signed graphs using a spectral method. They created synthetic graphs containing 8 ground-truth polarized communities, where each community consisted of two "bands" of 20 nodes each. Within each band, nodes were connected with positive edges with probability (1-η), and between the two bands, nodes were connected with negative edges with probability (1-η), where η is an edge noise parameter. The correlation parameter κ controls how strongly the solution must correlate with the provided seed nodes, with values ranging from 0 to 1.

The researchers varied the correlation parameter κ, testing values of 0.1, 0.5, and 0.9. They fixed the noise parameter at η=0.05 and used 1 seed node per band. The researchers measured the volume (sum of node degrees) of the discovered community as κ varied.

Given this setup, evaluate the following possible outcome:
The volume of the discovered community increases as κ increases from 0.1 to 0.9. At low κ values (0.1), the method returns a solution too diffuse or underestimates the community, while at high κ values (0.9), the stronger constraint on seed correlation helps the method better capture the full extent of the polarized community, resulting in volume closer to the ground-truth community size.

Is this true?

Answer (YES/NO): NO